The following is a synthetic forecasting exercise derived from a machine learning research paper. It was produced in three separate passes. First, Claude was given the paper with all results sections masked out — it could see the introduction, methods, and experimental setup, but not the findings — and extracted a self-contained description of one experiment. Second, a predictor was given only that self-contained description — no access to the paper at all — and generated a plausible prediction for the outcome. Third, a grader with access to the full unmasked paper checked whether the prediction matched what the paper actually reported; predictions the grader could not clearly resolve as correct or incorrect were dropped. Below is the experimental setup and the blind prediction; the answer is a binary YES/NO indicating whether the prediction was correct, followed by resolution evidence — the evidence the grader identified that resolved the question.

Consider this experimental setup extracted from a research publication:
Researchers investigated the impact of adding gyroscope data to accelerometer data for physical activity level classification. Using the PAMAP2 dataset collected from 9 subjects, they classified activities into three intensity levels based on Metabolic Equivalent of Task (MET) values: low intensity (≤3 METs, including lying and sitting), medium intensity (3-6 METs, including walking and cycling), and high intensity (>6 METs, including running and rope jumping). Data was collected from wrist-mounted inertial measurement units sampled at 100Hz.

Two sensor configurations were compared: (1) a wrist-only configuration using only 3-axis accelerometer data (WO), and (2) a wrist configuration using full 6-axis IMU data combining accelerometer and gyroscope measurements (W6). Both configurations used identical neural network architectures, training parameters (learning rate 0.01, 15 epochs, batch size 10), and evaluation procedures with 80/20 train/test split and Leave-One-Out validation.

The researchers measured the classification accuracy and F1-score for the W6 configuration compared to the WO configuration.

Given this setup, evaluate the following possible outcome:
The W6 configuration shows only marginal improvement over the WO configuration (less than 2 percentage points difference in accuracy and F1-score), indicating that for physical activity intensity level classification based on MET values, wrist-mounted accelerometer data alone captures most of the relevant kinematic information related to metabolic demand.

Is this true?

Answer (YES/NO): NO